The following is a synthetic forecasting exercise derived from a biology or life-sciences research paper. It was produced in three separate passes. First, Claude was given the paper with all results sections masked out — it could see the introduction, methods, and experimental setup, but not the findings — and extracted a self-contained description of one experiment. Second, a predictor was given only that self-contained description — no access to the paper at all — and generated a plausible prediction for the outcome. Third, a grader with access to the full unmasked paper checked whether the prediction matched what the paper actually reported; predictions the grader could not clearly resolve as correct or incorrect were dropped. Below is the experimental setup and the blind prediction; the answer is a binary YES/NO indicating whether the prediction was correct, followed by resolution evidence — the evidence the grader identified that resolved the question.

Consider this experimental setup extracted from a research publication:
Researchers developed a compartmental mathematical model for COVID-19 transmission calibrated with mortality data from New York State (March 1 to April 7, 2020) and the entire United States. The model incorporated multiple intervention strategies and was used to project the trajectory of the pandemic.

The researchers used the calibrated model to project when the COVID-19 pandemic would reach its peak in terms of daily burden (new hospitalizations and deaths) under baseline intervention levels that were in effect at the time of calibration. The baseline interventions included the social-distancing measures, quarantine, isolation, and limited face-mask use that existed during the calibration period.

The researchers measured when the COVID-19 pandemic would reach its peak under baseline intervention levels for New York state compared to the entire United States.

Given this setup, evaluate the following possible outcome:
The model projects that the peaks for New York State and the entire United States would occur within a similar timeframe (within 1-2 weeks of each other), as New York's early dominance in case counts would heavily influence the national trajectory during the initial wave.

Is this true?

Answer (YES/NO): YES